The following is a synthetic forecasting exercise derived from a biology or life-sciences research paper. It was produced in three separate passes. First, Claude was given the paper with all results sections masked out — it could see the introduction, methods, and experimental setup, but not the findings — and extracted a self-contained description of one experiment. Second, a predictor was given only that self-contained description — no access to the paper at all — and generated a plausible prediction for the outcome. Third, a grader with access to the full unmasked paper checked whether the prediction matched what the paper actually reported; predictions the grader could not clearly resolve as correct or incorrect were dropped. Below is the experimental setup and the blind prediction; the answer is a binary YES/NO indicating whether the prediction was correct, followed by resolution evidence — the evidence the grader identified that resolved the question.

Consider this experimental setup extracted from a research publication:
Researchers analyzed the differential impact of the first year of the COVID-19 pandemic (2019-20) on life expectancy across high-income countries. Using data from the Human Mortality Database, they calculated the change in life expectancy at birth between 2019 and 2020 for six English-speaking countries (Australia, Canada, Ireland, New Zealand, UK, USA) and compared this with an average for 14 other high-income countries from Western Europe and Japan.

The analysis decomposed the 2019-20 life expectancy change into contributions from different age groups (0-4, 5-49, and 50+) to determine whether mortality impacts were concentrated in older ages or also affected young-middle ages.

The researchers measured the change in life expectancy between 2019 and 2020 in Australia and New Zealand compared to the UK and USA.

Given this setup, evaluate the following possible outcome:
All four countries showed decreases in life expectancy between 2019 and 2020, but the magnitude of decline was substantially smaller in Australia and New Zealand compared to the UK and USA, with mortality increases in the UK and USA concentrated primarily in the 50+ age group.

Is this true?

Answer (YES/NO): NO